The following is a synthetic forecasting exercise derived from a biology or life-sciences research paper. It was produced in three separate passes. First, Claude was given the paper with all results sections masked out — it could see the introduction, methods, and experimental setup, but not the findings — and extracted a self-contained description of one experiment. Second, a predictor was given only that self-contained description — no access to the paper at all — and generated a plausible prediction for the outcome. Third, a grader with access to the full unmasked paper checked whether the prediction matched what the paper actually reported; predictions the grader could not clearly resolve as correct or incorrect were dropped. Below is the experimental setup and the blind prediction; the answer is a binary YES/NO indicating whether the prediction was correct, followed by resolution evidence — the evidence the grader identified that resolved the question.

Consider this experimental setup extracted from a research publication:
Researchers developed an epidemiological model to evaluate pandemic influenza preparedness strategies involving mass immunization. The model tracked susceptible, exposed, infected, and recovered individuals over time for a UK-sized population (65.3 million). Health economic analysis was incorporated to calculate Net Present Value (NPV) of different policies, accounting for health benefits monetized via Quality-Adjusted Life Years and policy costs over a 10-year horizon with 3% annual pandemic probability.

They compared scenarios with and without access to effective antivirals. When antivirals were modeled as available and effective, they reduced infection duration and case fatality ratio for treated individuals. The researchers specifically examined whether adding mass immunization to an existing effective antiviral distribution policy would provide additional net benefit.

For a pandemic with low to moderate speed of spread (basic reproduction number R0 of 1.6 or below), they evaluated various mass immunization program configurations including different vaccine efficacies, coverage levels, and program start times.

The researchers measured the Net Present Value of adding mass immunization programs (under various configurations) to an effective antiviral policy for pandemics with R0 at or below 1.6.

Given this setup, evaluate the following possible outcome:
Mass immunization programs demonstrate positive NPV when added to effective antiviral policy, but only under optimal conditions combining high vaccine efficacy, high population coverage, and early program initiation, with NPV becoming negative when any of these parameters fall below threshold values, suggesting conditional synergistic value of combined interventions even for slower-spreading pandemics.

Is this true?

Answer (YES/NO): NO